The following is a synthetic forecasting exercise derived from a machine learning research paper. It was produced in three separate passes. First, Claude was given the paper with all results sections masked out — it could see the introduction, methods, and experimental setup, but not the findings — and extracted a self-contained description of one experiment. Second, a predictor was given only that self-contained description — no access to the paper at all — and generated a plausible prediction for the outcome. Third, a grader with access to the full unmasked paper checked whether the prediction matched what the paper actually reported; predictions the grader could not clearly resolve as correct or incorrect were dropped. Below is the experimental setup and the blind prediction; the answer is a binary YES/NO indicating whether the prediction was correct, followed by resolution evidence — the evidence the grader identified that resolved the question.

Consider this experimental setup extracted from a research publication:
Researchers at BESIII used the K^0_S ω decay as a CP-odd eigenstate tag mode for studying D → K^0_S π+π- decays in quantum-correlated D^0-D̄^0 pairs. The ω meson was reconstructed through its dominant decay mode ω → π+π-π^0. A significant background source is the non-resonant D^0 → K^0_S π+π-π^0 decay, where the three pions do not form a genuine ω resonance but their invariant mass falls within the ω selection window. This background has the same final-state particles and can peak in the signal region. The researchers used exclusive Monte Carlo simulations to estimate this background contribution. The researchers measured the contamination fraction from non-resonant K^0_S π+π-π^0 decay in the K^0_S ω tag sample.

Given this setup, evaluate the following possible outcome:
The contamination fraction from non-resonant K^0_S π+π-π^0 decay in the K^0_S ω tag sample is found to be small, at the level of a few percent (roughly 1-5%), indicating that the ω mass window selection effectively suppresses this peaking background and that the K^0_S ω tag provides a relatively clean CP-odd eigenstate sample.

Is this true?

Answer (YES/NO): NO